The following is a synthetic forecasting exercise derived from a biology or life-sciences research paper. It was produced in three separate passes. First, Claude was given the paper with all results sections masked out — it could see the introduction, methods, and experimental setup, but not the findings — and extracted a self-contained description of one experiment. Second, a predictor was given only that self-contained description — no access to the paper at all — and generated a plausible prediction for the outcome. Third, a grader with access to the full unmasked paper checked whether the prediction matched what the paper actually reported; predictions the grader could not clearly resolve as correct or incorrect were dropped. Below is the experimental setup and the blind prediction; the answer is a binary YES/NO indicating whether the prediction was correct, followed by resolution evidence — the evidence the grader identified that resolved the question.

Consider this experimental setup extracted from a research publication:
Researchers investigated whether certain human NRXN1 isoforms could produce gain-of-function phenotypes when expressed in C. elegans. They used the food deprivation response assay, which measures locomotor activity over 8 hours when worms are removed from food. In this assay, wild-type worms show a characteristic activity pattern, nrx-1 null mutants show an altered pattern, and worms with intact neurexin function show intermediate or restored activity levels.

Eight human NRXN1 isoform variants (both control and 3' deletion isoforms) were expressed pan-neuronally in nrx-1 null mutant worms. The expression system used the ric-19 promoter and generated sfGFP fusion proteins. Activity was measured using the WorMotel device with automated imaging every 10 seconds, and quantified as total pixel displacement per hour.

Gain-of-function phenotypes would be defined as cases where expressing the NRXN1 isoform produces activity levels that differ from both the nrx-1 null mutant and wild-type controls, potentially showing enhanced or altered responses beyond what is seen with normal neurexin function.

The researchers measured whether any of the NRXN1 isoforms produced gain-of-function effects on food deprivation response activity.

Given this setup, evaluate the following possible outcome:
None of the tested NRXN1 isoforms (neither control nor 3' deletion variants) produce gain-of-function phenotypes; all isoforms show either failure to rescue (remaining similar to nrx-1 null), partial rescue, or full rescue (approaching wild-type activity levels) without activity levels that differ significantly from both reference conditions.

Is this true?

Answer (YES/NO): NO